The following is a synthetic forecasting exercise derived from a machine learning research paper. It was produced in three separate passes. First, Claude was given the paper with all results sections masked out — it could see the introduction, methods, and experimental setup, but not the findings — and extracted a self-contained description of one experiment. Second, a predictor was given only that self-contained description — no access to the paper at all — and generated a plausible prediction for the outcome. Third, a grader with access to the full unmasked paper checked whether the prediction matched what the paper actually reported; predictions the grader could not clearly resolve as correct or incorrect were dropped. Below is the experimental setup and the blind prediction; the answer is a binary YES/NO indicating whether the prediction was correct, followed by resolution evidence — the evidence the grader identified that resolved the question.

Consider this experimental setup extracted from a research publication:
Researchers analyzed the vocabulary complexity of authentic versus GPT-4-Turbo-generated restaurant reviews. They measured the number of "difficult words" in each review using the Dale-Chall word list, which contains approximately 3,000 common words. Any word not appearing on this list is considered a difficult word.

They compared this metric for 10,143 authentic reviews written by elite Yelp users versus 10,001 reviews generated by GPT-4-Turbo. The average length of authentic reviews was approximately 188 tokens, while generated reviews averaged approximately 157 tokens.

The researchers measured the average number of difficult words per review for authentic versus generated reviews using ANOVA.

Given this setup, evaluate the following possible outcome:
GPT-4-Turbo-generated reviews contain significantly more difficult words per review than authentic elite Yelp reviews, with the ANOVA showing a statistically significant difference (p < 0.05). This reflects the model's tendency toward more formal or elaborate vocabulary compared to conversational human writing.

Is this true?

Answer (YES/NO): YES